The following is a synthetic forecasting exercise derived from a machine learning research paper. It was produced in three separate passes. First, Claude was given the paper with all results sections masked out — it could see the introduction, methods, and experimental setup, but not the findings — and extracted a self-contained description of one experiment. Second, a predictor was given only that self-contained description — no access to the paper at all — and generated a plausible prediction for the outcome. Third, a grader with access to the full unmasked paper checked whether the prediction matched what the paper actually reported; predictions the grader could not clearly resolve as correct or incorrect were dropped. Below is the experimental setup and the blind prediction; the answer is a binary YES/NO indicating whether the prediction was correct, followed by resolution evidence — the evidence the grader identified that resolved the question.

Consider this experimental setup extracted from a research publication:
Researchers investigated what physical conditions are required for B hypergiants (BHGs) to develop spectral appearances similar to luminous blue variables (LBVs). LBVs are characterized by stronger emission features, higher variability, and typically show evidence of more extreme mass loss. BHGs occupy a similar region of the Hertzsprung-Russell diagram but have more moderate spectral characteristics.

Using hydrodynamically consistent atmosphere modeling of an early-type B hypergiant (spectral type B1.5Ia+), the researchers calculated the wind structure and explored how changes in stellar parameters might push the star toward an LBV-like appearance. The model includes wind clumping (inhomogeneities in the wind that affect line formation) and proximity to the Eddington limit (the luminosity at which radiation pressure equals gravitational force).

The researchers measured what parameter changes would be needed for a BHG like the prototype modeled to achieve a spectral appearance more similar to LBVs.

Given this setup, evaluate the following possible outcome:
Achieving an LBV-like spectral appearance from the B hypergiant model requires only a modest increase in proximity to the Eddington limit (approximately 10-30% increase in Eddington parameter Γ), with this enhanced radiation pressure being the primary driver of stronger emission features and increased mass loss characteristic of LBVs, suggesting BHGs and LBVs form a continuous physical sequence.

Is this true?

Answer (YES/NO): NO